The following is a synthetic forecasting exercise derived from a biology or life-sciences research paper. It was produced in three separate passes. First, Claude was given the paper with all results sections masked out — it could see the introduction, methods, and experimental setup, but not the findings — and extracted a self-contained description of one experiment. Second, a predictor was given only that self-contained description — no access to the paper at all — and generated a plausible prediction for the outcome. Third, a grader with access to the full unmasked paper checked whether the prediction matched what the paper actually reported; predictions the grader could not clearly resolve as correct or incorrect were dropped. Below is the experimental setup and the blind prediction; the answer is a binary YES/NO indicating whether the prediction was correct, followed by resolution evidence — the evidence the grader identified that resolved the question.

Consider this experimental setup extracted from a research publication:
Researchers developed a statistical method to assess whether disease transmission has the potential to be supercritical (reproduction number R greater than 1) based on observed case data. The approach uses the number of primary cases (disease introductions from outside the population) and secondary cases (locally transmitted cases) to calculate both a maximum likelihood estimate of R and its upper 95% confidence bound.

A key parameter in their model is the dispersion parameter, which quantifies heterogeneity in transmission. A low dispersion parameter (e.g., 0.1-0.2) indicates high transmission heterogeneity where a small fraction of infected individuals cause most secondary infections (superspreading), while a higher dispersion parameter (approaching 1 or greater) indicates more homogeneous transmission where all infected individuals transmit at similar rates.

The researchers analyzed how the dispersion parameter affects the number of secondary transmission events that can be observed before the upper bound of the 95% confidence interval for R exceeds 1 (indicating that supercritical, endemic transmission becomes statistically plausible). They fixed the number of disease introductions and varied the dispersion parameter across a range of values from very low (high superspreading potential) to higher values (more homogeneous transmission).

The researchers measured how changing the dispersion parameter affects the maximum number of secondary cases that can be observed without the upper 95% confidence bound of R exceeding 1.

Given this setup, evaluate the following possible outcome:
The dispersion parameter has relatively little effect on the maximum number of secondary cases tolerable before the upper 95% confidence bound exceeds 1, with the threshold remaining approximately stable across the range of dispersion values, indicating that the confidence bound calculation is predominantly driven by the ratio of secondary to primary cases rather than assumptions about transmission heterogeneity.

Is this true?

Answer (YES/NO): NO